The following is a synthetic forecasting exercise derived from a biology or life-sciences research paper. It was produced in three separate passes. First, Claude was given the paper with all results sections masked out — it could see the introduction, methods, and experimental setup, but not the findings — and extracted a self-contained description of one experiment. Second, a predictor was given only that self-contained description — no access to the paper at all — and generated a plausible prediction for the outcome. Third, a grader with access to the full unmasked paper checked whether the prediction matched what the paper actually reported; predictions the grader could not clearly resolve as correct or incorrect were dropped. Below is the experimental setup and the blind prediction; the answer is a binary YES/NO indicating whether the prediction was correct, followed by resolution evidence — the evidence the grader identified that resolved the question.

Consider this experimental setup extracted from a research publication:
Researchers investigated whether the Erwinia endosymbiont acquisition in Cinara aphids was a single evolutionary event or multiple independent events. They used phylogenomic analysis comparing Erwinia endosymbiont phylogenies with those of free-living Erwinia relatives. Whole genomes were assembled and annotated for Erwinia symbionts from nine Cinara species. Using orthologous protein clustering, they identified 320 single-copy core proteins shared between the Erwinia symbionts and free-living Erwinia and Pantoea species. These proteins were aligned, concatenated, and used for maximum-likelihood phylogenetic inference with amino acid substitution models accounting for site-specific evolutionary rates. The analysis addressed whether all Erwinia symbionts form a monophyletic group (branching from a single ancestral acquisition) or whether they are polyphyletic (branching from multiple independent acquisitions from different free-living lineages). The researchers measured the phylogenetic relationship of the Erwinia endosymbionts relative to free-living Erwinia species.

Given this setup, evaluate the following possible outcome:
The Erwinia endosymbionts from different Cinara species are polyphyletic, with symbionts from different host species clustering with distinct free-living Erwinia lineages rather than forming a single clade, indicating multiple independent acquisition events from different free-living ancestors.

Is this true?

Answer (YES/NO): NO